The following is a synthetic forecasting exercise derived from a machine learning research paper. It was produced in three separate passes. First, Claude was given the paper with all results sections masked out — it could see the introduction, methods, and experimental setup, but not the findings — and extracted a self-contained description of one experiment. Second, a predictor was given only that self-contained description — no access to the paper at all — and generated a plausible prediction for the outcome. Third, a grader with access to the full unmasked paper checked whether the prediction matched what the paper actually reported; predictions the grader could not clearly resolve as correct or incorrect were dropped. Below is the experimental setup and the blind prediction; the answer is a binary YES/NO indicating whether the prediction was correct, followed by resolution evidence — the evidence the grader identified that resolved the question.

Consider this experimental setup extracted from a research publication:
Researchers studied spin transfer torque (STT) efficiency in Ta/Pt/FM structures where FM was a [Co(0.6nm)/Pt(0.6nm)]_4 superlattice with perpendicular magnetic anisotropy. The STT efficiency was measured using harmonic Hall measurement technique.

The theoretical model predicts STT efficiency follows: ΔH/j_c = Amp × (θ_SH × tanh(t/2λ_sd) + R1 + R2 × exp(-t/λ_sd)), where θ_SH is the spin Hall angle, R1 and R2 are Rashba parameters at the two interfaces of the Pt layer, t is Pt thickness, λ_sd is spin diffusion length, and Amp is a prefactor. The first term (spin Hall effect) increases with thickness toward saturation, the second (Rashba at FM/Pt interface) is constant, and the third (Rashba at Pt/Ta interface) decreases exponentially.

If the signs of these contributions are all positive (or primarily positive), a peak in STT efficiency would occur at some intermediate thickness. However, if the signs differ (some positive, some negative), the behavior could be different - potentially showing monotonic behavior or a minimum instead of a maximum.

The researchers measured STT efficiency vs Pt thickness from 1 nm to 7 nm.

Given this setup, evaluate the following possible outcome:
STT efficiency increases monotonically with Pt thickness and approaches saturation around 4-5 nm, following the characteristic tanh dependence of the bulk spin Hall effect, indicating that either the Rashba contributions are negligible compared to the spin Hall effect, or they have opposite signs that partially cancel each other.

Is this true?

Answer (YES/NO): NO